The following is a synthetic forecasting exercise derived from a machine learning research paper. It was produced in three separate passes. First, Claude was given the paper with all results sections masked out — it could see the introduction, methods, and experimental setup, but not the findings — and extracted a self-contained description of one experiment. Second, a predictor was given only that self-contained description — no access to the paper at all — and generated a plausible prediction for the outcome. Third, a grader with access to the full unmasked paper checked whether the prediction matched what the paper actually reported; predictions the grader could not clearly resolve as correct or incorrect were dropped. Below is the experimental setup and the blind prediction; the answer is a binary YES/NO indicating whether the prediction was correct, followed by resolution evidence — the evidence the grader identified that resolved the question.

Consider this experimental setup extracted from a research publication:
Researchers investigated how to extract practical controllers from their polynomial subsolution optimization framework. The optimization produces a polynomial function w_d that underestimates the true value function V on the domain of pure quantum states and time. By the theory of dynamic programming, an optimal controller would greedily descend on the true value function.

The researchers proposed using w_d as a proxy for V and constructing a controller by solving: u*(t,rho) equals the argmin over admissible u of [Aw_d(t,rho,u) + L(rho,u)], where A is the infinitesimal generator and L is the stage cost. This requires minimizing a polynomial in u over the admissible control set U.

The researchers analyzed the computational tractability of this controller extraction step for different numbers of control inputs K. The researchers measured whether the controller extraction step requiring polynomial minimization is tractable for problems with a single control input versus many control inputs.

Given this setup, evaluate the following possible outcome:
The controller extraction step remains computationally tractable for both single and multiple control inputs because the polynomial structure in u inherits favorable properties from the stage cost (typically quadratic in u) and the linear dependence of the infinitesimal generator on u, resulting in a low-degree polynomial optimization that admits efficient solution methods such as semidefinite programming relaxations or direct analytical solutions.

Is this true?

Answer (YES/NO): NO